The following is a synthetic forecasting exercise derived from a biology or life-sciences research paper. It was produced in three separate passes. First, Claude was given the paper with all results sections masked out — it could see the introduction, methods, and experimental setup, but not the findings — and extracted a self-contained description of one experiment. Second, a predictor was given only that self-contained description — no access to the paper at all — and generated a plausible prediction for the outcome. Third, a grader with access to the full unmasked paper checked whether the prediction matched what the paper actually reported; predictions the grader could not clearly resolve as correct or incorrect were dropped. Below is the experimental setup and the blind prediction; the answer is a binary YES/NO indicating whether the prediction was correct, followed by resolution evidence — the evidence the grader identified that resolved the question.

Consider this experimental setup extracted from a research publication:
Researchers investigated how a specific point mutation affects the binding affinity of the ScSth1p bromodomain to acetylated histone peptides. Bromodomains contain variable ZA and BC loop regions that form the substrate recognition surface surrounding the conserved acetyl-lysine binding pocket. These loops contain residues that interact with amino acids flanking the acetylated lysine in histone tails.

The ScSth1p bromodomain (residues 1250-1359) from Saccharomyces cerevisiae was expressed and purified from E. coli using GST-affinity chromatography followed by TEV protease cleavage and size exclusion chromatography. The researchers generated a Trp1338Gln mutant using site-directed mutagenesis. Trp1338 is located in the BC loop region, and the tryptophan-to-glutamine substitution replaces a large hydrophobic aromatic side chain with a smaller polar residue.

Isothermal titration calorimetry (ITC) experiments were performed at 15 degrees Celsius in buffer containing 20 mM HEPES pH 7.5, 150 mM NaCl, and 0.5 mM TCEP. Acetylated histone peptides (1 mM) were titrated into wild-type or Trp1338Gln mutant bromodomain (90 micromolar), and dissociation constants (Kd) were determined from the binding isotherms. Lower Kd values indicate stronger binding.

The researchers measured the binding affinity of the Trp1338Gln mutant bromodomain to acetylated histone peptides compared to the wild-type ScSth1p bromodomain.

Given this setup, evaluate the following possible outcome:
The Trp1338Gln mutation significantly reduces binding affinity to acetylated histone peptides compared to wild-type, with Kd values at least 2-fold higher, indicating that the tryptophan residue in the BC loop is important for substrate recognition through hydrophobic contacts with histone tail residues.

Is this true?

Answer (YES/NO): NO